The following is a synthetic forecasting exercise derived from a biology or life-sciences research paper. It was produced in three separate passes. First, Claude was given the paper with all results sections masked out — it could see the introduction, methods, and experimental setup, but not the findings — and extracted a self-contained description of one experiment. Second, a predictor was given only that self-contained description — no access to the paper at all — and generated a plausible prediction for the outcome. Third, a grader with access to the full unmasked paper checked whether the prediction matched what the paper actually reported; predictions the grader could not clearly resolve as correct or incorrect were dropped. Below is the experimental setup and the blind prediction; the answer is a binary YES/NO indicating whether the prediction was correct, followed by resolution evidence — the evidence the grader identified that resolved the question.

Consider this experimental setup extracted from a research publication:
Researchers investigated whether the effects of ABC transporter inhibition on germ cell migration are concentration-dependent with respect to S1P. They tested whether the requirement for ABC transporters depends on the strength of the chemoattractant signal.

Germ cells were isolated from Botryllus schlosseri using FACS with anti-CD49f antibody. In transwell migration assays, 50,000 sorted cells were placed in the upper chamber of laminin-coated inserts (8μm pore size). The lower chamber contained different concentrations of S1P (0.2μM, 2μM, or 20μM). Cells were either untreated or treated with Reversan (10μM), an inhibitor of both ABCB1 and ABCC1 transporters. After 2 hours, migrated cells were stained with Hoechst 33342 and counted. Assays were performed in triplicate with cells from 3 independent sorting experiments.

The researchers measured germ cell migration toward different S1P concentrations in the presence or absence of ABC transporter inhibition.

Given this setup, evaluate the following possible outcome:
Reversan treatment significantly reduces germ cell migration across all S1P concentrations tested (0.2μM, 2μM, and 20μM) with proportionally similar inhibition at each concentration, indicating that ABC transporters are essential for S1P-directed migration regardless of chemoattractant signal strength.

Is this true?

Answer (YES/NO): NO